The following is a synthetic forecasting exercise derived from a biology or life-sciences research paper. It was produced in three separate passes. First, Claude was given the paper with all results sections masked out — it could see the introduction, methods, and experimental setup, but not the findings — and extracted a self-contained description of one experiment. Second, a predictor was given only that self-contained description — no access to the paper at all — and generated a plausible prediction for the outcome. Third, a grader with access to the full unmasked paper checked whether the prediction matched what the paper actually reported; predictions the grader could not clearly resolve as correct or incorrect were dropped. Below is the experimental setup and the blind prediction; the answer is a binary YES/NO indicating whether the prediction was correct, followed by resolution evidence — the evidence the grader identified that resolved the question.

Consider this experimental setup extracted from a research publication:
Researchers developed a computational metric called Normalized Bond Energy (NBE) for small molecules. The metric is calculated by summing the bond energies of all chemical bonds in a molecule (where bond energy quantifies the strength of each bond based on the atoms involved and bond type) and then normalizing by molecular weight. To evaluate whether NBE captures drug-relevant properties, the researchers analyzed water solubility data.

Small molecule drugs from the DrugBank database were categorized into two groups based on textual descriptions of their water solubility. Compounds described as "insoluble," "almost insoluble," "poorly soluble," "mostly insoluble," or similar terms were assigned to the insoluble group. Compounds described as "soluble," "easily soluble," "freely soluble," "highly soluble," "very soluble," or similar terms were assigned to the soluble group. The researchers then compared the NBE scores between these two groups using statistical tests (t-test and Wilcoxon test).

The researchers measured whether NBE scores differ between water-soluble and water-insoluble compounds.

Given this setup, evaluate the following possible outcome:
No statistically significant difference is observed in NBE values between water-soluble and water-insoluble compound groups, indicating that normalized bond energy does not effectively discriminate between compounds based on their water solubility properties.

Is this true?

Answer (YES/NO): NO